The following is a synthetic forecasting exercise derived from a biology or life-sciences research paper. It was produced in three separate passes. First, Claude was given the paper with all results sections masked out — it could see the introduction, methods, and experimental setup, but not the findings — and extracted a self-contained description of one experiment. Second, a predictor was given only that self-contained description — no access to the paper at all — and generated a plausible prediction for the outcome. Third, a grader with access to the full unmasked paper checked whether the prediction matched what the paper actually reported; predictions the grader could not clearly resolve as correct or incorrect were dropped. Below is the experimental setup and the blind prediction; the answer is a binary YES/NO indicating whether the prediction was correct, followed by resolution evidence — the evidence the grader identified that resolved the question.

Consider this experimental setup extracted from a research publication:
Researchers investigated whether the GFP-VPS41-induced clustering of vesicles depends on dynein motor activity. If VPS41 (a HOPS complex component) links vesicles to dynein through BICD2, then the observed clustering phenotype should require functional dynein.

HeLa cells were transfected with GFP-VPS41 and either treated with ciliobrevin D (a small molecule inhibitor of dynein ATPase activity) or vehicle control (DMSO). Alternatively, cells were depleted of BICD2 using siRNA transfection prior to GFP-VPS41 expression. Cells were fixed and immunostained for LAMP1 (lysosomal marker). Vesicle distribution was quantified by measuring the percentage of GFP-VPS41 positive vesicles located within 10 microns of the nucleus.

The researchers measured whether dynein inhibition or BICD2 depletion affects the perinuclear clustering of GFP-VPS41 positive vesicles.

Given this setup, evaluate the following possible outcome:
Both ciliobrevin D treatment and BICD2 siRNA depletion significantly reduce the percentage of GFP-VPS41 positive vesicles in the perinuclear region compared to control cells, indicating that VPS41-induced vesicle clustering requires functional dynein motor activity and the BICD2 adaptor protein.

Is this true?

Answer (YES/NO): NO